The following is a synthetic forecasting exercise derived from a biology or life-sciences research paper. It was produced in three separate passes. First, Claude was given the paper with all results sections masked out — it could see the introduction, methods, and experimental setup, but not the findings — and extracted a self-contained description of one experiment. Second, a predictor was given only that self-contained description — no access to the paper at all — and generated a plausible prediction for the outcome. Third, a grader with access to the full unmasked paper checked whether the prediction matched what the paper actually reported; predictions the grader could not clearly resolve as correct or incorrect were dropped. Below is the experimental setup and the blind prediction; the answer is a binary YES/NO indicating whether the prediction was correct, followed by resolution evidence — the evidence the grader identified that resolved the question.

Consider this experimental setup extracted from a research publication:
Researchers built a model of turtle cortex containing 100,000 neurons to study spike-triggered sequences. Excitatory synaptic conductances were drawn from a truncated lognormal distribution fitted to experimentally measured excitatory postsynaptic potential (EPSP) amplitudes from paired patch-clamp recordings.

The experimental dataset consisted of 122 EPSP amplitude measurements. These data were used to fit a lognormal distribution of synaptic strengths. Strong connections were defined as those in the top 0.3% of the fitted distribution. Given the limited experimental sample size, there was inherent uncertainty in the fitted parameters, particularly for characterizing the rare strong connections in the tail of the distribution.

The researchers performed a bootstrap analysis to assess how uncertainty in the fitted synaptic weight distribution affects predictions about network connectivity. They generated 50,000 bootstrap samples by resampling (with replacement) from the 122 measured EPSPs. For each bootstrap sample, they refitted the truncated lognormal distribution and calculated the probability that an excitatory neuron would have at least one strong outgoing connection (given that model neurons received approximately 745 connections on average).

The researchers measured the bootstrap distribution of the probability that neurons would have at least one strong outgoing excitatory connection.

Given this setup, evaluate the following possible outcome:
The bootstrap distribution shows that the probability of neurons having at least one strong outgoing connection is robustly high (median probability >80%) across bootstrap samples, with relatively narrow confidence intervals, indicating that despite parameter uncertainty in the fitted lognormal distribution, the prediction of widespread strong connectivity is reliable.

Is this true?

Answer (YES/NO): NO